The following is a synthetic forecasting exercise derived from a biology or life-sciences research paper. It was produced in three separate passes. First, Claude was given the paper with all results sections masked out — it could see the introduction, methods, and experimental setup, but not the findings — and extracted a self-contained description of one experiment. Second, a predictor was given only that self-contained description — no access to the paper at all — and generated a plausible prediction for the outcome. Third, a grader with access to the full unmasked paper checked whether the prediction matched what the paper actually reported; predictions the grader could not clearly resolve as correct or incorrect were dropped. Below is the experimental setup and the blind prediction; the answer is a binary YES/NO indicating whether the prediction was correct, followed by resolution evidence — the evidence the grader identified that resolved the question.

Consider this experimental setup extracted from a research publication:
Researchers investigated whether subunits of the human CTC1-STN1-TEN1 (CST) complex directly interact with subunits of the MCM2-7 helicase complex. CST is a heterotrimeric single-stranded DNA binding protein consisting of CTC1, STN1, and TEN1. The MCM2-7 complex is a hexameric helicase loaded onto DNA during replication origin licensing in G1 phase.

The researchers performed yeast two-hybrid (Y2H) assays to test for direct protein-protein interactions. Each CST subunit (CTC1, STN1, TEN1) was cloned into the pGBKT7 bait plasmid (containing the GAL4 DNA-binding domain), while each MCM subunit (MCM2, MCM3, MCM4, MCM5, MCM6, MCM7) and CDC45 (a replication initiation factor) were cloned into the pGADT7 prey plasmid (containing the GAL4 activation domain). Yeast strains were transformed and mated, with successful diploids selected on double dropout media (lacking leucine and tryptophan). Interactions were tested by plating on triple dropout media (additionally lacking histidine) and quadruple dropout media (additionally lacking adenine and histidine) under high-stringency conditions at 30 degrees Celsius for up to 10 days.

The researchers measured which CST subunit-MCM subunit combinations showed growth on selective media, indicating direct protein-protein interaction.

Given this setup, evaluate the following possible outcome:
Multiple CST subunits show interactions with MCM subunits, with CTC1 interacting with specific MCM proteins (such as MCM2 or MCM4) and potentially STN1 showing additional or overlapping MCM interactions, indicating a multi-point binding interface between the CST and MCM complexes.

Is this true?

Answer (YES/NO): YES